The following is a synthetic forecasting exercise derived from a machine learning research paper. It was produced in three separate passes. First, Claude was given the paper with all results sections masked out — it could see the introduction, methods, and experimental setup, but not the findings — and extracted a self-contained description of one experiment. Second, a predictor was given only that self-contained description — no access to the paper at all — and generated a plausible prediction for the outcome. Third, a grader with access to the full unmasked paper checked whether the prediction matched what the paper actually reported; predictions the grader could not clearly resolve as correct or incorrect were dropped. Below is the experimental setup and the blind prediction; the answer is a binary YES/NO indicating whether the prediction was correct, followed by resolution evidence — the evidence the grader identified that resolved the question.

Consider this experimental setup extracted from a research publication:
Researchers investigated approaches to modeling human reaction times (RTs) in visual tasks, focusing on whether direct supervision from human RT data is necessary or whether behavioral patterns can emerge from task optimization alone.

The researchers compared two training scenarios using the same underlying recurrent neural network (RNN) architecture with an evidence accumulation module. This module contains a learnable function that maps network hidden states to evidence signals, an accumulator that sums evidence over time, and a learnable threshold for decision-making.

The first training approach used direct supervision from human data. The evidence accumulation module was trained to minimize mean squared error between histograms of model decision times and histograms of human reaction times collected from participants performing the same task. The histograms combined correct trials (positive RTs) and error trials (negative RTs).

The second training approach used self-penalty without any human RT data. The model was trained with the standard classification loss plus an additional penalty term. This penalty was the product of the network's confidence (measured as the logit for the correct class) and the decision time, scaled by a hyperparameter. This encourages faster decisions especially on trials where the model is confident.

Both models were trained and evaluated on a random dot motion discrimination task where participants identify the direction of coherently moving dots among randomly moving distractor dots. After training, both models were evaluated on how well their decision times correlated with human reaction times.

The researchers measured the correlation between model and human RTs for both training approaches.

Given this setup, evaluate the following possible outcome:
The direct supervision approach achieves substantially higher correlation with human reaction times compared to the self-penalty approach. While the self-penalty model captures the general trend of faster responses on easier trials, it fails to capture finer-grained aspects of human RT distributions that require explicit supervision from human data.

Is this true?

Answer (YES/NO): NO